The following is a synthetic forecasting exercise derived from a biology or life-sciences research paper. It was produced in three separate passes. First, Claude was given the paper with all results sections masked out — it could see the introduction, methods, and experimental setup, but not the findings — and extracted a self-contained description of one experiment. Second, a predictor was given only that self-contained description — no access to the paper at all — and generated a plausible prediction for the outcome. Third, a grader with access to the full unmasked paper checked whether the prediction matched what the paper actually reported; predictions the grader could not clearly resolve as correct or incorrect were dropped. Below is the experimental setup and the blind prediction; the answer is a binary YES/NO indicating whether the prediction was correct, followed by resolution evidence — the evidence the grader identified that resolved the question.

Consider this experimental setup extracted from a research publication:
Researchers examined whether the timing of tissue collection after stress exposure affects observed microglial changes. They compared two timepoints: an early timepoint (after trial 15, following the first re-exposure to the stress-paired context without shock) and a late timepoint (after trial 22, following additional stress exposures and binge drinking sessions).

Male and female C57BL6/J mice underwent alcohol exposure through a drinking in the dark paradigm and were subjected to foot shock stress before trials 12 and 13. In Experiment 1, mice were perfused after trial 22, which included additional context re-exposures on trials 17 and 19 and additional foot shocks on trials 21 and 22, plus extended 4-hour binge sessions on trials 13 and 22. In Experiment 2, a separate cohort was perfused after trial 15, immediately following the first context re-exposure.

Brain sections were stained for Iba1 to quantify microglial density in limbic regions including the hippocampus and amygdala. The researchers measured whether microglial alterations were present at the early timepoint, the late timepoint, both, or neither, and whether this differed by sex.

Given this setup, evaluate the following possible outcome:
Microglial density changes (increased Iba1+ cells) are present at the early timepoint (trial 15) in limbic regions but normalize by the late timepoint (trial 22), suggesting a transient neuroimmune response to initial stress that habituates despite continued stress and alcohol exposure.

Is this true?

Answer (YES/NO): NO